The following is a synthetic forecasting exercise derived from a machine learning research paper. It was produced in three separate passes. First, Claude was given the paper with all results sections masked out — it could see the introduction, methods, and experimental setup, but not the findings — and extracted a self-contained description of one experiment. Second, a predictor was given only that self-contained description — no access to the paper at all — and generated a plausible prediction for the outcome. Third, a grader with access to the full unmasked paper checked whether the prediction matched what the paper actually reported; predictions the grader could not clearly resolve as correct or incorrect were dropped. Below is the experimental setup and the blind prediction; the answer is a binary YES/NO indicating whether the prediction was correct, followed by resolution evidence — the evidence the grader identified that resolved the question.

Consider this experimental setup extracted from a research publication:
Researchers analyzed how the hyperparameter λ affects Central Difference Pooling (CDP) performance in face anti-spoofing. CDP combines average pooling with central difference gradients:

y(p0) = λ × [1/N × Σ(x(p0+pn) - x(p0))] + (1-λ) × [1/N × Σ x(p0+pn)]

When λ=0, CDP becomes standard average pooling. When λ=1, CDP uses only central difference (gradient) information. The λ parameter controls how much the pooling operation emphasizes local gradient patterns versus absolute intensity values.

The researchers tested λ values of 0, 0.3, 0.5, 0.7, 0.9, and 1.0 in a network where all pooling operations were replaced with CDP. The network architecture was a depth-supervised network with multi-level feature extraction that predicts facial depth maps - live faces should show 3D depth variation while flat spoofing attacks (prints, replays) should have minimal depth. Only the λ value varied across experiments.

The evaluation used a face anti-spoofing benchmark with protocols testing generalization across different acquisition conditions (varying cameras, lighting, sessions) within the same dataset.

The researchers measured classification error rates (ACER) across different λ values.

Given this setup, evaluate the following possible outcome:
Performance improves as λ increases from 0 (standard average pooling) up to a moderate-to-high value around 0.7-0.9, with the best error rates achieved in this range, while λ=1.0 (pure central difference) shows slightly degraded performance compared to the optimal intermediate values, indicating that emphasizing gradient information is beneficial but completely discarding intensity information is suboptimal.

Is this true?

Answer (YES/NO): NO